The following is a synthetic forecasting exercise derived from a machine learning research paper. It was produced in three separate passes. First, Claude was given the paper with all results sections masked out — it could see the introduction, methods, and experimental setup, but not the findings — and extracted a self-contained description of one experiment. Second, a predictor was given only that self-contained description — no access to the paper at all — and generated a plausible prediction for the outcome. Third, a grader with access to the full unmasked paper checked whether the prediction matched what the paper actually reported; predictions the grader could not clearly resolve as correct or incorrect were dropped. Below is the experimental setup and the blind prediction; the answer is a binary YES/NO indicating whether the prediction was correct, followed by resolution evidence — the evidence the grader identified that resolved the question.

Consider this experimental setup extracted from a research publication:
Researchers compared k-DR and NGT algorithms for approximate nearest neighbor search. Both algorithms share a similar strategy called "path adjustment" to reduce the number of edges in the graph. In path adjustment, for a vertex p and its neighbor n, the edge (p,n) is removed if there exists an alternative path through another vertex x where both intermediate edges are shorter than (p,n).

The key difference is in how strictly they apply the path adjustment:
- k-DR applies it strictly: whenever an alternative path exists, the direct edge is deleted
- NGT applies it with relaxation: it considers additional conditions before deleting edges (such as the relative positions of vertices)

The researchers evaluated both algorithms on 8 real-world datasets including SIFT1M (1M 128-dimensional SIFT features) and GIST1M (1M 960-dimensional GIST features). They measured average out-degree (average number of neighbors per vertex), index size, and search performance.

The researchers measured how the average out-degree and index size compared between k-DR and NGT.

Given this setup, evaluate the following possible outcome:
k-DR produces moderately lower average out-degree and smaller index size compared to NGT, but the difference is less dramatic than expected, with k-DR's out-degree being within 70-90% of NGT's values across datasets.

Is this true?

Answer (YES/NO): NO